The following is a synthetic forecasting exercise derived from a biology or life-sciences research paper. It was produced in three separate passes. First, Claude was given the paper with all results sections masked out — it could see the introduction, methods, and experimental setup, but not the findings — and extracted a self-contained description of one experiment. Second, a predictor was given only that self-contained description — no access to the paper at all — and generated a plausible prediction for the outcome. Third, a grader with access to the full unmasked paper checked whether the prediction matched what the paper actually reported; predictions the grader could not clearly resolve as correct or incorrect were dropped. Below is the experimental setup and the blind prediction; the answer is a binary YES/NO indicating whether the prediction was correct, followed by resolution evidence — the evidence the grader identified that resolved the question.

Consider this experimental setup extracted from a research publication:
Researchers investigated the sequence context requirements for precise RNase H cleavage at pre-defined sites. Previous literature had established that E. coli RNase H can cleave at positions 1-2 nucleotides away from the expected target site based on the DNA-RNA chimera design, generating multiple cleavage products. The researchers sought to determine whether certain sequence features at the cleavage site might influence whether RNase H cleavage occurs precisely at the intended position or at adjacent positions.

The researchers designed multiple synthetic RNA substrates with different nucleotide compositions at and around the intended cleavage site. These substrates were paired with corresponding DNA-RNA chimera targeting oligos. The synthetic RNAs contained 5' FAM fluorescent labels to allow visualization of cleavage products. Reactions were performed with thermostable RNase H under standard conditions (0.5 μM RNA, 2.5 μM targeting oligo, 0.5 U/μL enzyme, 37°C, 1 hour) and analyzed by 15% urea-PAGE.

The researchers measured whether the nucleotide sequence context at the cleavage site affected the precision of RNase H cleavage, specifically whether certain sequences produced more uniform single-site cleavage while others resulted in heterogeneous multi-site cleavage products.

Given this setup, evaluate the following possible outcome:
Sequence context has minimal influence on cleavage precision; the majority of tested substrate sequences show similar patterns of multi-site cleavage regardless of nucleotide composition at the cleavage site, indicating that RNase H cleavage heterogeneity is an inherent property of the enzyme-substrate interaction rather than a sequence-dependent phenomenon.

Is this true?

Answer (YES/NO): NO